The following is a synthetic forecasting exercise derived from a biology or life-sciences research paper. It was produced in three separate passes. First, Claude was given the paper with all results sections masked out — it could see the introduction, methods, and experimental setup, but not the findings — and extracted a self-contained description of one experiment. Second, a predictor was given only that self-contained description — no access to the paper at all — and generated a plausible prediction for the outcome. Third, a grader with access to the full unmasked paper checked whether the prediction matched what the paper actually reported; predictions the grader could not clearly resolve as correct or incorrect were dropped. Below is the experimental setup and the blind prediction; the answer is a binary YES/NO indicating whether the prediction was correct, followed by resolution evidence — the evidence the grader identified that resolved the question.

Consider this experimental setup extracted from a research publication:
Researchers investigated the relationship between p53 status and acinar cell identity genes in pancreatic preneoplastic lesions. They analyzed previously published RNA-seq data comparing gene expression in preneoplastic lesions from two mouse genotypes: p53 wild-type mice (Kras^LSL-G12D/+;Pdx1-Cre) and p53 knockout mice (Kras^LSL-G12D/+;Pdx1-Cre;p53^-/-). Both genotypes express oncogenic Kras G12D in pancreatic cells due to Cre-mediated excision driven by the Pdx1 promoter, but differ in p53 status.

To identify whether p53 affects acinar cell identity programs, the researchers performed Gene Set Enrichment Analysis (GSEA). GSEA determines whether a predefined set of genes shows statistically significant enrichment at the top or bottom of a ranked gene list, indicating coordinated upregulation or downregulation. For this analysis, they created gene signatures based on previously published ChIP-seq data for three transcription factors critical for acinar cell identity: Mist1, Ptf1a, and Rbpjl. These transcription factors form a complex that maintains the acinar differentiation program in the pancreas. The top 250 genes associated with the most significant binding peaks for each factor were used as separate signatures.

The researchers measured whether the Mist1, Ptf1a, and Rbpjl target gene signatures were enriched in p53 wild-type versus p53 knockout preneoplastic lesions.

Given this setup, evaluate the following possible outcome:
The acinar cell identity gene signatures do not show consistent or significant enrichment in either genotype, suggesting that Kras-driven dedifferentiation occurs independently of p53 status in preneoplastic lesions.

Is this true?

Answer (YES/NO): NO